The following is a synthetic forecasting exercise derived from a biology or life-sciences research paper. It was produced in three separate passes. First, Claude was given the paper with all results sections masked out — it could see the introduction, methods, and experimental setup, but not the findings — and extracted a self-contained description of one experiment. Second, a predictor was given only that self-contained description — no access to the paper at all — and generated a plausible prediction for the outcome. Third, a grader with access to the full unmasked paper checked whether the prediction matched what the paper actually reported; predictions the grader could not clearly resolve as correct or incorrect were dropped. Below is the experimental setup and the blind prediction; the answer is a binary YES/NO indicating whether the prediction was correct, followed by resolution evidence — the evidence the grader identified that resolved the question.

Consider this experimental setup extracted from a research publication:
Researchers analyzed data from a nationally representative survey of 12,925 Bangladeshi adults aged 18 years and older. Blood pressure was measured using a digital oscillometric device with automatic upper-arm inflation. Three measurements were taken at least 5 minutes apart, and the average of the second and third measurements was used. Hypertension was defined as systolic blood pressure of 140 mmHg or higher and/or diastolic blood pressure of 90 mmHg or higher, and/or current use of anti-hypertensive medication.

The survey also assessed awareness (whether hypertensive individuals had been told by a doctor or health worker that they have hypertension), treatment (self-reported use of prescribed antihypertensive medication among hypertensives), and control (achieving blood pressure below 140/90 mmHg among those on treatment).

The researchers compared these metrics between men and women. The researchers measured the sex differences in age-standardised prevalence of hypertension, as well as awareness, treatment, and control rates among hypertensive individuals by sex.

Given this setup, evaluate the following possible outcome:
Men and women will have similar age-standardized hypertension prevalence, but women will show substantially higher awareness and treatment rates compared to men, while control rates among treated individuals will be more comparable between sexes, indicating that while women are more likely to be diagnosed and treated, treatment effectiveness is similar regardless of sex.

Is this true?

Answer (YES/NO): NO